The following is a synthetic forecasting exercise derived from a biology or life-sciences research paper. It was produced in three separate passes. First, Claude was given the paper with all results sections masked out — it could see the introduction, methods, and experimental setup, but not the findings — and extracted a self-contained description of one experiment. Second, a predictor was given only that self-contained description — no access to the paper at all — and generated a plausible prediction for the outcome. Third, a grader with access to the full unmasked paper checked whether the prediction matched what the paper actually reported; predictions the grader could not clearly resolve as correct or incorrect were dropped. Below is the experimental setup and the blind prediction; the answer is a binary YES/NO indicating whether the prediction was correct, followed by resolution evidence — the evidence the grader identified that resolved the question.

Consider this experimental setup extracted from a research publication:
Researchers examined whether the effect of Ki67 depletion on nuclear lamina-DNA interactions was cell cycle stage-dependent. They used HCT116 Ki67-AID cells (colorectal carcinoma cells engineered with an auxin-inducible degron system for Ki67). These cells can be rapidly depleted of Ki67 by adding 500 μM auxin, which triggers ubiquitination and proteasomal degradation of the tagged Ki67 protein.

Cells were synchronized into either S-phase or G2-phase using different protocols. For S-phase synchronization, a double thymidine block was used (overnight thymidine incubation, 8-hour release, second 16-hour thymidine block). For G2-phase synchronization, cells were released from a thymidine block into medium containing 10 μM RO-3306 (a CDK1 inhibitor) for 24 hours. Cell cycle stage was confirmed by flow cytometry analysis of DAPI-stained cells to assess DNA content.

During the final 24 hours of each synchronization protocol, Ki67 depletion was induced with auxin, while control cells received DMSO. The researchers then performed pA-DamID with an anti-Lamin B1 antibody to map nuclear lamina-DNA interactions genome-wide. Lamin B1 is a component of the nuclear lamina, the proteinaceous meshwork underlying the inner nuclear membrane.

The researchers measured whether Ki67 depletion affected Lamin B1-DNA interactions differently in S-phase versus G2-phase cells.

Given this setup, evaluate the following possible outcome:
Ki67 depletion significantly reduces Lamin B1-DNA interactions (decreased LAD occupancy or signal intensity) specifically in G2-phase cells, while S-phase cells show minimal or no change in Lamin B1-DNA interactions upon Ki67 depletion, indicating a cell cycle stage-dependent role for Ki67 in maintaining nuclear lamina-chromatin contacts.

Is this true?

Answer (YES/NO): NO